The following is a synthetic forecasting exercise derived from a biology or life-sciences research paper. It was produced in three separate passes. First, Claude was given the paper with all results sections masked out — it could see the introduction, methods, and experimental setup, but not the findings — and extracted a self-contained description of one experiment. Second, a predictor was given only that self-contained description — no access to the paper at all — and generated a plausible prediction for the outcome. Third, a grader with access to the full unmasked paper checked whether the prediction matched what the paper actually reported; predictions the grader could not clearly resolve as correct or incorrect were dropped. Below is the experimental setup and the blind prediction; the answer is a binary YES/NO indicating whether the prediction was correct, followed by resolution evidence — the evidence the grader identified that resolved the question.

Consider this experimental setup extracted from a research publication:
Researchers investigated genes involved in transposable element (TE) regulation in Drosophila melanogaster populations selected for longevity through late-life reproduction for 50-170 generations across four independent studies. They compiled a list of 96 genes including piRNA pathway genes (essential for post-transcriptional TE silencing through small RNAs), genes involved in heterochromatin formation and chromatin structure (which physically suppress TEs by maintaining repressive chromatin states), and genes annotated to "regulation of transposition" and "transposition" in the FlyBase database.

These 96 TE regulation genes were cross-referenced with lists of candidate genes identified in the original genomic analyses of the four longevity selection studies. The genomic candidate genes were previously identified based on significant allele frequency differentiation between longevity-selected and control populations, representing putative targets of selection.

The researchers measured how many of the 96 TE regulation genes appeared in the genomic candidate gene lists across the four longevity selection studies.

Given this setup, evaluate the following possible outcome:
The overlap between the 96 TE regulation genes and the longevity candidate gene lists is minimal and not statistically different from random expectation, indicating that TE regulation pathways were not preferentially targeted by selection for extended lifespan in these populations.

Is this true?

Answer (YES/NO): YES